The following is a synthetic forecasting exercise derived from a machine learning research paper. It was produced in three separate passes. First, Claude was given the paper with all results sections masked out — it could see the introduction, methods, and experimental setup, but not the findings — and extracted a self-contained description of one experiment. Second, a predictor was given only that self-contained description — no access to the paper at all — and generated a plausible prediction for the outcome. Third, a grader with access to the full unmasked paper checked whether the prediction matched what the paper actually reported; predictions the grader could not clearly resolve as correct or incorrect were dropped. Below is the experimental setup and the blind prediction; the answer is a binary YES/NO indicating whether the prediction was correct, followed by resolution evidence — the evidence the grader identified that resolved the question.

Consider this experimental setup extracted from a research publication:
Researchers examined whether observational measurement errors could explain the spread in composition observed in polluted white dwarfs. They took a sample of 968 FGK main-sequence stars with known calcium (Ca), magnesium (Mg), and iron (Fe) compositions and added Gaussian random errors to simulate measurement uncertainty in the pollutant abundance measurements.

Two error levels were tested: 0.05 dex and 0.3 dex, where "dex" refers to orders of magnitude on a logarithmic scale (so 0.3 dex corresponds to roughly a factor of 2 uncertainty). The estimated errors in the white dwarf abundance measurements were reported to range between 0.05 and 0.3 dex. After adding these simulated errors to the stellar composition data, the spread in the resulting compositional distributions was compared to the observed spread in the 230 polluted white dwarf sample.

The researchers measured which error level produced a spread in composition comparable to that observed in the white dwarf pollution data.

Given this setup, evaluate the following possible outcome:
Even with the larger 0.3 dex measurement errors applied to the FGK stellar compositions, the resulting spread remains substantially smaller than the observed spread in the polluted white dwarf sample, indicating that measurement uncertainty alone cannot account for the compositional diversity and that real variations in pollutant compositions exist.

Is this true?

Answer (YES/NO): NO